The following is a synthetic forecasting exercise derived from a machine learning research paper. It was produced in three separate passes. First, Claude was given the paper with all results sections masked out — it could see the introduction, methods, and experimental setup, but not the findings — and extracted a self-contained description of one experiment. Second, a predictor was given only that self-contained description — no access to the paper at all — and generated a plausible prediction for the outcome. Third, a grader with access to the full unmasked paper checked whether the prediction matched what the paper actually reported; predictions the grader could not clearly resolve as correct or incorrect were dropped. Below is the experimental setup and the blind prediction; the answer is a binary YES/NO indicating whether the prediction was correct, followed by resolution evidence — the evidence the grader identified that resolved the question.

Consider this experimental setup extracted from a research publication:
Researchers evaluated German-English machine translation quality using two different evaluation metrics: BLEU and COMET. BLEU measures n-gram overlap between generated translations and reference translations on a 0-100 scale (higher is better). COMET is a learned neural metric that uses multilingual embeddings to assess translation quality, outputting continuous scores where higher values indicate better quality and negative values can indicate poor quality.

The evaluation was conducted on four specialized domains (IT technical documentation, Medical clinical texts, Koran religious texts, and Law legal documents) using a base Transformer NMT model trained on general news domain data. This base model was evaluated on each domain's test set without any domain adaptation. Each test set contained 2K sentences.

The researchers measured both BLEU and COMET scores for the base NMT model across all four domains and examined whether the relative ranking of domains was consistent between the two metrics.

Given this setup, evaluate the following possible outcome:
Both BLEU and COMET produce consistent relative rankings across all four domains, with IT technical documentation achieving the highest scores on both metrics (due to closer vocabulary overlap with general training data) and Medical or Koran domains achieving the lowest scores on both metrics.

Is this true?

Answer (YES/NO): NO